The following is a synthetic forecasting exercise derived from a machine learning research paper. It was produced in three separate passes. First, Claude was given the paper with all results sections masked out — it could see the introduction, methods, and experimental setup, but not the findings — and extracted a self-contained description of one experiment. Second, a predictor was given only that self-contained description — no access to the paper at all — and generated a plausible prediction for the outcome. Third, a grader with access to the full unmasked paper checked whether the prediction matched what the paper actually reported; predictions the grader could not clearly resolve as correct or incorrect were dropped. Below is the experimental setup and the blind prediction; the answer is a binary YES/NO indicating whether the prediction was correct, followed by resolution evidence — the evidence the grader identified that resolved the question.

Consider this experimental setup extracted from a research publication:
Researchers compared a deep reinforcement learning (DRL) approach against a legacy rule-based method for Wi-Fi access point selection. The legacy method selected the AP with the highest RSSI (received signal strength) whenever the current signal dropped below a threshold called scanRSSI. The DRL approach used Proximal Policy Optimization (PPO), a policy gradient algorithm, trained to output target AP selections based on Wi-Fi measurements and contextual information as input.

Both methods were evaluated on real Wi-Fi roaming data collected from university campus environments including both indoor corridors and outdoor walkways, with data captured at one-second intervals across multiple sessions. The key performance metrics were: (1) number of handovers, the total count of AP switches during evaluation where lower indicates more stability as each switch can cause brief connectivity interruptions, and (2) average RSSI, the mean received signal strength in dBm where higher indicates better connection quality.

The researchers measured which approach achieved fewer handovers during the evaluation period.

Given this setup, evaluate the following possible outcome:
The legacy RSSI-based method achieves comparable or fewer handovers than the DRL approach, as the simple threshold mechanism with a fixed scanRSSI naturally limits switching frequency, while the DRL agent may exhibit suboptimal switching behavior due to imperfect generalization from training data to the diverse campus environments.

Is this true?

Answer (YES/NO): YES